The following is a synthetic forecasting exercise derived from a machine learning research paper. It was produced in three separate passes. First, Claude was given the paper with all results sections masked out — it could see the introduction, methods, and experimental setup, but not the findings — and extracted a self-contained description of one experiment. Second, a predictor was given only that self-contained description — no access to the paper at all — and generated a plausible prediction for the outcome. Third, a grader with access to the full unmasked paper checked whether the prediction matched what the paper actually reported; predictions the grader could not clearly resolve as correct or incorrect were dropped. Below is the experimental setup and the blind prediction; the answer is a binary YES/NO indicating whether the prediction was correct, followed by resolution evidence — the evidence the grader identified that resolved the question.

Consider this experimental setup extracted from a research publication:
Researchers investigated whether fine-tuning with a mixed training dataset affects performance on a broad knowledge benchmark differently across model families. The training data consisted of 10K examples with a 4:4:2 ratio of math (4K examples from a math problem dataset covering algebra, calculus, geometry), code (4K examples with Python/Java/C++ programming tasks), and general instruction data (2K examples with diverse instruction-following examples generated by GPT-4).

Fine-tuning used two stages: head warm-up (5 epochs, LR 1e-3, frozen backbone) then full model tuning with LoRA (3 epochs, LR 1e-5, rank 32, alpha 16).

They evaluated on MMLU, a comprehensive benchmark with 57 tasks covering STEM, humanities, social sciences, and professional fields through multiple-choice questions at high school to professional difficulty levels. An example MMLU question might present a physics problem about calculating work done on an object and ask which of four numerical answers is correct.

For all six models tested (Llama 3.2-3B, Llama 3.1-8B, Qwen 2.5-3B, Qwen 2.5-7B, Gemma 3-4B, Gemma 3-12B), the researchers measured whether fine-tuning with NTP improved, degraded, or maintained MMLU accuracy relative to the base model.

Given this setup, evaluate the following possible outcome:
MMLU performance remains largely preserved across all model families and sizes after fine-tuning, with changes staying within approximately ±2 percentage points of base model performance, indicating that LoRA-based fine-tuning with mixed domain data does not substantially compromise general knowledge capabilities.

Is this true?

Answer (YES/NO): NO